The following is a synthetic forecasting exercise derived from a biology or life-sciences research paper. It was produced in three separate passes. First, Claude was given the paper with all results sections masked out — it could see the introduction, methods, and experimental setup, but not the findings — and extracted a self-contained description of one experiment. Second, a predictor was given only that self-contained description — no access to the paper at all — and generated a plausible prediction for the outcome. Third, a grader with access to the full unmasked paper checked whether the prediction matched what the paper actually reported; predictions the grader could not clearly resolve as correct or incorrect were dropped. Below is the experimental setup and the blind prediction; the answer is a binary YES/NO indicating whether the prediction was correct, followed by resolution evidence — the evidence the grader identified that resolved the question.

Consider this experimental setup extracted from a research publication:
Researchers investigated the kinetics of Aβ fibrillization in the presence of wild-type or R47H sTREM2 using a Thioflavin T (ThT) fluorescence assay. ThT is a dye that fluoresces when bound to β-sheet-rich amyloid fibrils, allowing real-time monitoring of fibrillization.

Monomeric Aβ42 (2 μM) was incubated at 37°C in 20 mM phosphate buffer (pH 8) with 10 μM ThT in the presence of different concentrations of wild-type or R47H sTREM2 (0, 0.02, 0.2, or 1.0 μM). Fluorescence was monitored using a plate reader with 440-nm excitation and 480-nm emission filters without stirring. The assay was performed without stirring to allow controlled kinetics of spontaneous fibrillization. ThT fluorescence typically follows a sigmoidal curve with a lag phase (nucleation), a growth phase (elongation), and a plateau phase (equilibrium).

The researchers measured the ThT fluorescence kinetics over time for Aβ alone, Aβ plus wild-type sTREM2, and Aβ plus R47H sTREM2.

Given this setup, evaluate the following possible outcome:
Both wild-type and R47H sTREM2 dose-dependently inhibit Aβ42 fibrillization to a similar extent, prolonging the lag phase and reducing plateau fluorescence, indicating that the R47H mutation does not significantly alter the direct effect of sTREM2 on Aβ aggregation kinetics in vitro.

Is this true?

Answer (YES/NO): NO